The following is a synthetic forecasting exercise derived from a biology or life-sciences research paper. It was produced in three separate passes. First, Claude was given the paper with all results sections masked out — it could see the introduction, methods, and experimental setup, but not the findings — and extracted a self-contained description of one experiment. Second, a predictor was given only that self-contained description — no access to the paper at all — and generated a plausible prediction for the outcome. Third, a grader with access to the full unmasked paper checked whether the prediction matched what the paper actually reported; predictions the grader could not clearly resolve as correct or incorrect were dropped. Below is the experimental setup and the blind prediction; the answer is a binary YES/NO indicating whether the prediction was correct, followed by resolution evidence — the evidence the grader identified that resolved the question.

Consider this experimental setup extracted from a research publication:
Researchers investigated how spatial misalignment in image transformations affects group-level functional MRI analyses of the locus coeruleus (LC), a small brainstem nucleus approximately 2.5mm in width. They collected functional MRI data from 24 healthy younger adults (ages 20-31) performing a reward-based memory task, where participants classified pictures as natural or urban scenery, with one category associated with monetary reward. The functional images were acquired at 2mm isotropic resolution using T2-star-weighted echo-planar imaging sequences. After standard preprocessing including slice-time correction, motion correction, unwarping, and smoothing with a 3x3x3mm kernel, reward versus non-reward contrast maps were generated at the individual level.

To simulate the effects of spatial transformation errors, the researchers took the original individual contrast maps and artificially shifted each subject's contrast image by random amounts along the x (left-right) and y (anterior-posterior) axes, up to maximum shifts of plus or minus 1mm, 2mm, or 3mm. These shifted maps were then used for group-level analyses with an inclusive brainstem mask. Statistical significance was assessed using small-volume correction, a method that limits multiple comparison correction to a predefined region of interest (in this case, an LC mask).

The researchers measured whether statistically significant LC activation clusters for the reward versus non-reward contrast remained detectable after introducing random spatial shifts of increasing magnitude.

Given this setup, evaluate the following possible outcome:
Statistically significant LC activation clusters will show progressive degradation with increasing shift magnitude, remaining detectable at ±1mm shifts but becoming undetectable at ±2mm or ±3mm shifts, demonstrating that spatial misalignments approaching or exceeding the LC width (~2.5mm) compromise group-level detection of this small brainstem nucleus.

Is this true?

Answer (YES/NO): NO